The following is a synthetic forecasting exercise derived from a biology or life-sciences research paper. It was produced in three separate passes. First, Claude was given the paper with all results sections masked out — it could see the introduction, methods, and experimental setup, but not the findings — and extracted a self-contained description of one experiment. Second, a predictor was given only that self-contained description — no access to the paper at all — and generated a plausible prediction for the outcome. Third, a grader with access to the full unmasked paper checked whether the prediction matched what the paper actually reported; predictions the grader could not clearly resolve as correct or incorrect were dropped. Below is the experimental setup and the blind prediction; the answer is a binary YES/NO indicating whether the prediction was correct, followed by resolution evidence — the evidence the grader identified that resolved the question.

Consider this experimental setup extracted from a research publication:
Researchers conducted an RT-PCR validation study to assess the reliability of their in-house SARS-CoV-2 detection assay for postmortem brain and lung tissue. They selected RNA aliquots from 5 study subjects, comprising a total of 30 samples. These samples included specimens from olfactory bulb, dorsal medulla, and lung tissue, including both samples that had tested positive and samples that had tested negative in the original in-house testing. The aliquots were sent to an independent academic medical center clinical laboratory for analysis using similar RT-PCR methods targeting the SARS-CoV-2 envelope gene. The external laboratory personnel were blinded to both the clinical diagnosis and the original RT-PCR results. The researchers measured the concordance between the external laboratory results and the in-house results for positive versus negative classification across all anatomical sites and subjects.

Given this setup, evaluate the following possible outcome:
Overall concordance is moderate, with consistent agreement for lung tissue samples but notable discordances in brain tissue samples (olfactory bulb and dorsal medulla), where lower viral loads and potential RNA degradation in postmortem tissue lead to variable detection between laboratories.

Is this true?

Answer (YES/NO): NO